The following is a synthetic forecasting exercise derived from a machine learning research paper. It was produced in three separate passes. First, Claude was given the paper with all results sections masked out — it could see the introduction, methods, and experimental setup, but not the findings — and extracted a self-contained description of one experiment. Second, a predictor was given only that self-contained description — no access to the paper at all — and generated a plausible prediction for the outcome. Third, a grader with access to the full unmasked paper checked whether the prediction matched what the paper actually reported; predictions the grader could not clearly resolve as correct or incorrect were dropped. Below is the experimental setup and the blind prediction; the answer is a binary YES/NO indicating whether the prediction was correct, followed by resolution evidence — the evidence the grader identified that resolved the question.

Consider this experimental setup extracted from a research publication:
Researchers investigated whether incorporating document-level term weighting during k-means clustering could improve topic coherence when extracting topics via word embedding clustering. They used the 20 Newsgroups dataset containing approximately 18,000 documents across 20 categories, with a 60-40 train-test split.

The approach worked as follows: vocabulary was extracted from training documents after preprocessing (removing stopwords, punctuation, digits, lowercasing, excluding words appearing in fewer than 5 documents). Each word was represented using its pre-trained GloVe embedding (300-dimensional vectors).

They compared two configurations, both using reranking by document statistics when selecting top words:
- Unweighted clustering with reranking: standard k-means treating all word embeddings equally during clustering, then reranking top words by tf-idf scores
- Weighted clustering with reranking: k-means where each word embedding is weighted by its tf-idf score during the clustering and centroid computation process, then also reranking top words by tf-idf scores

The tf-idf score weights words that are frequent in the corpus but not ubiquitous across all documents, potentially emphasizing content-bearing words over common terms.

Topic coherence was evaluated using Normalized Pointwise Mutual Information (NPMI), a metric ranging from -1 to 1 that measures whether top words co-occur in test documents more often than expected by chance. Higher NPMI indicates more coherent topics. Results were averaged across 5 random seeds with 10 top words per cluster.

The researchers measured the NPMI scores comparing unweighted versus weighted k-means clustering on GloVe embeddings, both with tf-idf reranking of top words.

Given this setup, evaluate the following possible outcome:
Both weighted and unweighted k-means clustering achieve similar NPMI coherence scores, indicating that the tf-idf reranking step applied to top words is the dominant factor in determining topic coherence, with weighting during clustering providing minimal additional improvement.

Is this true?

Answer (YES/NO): NO